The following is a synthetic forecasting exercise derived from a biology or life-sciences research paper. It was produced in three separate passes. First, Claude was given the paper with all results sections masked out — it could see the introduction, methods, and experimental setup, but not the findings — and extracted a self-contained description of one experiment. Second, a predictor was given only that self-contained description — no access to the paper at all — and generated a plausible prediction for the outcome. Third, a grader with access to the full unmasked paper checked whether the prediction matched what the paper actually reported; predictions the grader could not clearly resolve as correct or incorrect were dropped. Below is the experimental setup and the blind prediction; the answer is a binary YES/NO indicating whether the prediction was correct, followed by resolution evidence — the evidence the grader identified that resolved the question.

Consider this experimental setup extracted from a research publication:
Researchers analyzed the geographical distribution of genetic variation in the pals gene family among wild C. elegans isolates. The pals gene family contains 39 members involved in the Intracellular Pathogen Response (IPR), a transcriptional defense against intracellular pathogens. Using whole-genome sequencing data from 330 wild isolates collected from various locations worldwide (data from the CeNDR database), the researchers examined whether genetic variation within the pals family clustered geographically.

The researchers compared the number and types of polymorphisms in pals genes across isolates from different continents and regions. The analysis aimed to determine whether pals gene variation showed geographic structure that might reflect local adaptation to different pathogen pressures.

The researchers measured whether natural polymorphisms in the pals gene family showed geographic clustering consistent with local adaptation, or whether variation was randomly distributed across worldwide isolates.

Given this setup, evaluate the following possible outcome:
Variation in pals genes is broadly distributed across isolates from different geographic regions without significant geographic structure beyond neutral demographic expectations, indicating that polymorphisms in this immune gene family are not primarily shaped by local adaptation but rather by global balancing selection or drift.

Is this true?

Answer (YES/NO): YES